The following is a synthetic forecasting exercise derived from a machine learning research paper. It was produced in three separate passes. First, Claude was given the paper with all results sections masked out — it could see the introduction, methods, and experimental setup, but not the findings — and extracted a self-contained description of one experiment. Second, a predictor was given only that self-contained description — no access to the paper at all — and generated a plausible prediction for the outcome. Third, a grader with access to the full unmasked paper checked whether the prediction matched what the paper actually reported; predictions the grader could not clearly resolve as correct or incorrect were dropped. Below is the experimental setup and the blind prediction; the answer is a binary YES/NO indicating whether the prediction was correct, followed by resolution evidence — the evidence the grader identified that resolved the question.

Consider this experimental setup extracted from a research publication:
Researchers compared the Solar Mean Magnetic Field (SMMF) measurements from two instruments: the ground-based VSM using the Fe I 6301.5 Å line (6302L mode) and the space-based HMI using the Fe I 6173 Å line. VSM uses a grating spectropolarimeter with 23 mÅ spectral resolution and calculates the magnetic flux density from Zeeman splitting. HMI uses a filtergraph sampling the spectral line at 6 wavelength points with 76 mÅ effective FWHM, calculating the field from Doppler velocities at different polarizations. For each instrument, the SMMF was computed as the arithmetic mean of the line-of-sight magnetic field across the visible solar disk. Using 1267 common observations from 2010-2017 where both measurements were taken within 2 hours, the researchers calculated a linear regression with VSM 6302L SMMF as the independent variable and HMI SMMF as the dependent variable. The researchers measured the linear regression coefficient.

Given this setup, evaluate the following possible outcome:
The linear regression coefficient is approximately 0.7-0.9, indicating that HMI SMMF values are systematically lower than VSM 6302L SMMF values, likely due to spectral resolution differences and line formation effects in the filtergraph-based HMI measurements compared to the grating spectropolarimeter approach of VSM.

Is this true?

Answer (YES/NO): YES